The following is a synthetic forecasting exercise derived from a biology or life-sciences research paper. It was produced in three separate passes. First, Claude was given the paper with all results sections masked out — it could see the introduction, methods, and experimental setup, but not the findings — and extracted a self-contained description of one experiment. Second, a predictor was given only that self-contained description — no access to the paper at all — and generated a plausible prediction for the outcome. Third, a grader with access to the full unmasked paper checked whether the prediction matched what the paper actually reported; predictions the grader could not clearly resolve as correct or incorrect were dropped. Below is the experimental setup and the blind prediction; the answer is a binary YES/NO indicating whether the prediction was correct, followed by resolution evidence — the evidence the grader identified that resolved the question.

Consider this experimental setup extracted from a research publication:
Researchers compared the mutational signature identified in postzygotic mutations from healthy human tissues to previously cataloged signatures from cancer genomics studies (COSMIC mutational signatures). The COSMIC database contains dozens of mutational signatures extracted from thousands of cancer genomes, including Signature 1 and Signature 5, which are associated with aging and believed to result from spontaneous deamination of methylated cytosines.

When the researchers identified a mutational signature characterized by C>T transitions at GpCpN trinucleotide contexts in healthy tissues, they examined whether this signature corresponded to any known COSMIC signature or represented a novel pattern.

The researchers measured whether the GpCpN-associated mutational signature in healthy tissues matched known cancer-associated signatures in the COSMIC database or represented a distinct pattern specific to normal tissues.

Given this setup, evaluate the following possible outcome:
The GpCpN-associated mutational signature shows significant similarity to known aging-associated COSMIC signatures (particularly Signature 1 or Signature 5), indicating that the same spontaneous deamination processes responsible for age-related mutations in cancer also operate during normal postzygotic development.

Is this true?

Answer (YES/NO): NO